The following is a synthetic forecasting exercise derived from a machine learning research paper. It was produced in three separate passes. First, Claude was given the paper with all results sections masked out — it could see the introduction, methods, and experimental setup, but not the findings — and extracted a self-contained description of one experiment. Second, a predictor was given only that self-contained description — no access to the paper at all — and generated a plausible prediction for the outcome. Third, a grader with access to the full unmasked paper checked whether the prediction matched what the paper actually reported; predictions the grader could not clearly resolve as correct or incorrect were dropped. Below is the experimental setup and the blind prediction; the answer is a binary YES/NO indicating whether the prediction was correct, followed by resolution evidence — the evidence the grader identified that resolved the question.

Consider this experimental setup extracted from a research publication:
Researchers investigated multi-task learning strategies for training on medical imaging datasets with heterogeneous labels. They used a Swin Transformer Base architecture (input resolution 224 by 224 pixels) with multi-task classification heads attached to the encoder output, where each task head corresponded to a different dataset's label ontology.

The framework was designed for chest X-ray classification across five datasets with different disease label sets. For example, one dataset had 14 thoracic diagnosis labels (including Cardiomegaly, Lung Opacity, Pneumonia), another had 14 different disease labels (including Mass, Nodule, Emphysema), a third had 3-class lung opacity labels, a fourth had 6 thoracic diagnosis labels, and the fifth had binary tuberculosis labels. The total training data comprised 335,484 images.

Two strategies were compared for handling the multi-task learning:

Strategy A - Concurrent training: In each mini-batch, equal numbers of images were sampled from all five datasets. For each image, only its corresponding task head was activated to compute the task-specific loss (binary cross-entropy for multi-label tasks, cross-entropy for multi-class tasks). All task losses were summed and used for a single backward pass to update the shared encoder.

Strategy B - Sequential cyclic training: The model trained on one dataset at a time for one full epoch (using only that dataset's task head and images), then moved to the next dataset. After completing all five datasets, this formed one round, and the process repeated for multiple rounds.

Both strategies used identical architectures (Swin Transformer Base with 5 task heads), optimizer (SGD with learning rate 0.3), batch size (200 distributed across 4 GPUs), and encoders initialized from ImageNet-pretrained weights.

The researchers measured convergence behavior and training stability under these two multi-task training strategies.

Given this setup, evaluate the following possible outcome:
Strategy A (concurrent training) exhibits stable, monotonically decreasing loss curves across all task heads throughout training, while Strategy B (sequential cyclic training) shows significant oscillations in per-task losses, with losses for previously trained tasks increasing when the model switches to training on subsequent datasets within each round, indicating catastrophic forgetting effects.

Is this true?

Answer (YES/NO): NO